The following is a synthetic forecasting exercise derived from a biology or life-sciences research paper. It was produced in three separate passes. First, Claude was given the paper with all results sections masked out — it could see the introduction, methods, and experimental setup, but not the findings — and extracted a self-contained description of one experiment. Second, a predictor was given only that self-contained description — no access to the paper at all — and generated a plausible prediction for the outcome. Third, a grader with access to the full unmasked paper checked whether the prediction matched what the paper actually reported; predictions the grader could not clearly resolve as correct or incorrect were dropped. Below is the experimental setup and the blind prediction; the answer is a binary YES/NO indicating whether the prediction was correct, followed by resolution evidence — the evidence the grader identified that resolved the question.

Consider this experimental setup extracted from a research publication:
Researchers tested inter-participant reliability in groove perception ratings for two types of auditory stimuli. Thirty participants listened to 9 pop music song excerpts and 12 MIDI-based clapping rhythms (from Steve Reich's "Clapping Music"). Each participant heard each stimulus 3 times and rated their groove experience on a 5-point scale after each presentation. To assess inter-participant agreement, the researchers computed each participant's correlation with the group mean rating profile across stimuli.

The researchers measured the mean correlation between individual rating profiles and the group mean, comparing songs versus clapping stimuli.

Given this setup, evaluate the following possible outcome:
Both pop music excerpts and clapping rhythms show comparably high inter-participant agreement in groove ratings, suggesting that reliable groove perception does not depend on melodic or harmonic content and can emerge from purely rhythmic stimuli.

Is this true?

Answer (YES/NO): NO